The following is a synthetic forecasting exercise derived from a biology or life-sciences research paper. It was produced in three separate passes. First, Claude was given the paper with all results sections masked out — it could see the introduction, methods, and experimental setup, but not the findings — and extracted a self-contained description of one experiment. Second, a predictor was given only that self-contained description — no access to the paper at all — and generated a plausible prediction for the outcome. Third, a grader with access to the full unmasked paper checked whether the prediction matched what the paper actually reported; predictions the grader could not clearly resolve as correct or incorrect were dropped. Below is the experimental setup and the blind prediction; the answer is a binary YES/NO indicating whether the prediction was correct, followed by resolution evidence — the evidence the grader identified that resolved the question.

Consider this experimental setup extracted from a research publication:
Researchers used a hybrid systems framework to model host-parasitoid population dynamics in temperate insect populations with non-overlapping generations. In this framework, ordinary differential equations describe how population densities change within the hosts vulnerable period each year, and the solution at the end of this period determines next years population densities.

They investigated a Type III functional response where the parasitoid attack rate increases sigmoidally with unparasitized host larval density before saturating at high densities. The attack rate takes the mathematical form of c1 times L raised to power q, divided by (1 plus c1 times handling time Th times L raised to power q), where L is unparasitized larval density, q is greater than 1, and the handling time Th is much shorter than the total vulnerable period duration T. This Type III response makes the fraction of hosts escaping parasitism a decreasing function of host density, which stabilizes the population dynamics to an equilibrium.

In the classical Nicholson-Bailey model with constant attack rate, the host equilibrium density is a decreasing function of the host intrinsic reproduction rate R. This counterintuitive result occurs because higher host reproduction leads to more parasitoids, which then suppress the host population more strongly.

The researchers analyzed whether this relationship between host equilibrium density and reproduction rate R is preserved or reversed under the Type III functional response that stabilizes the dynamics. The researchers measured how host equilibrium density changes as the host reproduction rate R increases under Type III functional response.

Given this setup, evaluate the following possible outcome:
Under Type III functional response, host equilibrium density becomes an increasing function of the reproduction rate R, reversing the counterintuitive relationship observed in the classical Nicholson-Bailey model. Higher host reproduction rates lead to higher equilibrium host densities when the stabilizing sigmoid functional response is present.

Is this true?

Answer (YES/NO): NO